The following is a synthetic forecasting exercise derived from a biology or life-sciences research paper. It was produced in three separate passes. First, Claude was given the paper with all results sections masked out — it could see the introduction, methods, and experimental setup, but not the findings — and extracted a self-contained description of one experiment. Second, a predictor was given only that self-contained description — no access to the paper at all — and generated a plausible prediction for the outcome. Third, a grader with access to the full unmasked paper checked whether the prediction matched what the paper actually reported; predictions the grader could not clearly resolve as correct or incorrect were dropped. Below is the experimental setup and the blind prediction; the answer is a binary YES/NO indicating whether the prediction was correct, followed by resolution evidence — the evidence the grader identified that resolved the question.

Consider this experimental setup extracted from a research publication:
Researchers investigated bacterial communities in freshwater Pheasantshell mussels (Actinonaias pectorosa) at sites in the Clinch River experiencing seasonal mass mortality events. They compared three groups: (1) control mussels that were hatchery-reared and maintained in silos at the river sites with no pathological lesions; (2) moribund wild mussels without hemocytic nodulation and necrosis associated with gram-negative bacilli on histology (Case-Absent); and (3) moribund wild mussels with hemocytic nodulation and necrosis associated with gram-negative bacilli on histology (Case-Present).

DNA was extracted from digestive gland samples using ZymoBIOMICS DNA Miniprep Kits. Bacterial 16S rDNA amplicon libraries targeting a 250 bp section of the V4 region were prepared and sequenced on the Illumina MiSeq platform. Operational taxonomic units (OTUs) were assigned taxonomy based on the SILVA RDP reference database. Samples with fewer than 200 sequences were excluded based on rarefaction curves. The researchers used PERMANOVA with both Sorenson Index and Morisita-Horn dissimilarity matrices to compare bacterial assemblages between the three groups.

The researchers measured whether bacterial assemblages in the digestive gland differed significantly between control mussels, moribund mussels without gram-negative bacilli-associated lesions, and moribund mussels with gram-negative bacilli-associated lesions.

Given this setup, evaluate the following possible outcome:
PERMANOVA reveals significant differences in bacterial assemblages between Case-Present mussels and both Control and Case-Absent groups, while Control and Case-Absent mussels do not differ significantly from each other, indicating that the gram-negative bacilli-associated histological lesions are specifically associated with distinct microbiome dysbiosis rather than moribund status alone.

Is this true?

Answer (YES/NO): NO